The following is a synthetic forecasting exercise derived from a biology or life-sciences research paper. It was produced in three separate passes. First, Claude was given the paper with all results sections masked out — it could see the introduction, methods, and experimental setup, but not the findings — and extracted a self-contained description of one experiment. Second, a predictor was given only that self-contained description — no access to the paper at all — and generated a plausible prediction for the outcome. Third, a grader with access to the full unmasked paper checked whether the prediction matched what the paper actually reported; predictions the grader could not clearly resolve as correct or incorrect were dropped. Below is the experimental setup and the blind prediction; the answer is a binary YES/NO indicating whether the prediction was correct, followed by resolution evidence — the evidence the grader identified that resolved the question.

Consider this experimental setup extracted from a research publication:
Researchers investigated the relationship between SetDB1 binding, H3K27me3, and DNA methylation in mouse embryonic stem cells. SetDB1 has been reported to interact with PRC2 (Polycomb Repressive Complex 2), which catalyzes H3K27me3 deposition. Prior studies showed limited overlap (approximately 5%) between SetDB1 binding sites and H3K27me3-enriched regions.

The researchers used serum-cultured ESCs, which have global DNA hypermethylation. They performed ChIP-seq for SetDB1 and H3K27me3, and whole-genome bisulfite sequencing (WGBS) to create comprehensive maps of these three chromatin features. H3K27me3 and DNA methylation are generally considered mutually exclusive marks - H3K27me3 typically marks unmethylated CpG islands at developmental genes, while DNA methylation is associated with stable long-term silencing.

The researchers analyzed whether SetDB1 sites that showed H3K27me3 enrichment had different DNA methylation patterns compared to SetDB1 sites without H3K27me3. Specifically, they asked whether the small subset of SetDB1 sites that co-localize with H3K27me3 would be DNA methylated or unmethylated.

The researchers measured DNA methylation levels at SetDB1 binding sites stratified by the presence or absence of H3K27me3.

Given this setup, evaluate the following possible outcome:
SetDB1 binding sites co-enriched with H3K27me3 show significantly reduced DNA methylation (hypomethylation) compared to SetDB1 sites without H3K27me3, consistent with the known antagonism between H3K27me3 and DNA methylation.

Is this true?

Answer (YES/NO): YES